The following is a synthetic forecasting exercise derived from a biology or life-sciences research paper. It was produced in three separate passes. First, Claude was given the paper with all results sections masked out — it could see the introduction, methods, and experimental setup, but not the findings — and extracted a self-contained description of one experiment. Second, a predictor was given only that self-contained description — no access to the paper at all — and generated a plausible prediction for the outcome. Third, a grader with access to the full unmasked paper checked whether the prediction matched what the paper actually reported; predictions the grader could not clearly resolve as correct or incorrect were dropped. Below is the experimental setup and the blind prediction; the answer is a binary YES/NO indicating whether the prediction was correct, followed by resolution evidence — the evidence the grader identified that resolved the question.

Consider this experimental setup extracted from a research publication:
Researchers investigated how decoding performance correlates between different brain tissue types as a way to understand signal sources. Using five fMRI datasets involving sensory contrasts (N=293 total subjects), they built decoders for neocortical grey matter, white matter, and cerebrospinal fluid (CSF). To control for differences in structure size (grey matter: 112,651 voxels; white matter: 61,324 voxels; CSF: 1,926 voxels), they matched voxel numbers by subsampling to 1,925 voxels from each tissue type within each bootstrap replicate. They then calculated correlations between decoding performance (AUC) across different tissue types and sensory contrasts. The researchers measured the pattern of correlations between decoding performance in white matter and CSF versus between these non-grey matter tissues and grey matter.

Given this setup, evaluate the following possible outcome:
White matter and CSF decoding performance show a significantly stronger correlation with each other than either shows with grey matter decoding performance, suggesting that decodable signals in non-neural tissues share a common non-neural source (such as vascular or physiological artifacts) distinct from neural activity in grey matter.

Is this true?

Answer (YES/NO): YES